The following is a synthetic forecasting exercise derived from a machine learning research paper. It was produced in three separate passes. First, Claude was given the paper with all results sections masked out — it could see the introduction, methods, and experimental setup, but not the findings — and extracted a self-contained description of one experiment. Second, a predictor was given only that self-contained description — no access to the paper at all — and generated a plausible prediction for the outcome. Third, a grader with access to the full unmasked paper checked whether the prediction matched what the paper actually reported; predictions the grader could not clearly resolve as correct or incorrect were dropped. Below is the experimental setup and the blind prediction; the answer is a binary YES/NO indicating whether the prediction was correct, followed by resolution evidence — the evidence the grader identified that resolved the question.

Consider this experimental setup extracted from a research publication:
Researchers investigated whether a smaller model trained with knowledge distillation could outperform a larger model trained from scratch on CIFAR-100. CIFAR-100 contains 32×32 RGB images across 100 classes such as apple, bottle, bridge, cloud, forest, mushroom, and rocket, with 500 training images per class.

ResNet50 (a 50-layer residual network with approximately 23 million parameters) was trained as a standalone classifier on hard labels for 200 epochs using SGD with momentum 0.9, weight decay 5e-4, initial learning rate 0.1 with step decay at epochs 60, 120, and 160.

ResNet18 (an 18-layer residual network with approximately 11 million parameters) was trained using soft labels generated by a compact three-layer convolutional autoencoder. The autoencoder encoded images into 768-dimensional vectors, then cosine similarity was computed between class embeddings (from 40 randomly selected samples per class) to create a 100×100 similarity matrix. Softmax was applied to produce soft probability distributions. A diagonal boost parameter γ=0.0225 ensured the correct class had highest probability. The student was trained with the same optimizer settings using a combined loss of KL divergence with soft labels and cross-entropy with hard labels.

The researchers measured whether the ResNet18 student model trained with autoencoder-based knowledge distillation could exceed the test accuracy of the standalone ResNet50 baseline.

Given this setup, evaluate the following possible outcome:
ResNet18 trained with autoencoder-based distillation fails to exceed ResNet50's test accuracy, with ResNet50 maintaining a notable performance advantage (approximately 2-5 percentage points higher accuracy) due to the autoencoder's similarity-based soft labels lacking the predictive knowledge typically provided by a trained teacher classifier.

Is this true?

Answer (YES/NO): NO